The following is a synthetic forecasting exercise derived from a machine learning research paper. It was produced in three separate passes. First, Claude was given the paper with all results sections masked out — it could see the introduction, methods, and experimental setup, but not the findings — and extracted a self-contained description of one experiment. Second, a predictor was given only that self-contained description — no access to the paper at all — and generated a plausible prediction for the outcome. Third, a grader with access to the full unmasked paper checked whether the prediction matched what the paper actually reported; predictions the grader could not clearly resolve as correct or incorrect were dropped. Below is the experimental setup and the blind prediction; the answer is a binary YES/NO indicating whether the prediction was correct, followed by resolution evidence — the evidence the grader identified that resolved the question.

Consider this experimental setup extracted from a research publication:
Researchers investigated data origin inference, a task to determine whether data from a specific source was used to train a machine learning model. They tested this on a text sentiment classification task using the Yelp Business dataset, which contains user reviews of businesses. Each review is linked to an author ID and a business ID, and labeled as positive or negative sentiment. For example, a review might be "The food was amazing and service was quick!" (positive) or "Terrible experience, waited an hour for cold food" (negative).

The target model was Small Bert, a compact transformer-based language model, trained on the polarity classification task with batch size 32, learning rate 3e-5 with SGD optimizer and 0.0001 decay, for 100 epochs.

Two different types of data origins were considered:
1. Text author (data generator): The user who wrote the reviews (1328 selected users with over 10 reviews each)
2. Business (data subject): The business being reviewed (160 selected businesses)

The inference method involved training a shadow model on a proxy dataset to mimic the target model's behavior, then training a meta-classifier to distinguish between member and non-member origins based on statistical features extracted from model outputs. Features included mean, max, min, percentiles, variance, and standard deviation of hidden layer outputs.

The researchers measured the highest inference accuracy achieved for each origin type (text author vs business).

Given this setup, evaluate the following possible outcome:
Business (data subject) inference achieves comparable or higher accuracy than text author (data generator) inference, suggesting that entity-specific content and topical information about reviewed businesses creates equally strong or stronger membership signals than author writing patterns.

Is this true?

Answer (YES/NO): NO